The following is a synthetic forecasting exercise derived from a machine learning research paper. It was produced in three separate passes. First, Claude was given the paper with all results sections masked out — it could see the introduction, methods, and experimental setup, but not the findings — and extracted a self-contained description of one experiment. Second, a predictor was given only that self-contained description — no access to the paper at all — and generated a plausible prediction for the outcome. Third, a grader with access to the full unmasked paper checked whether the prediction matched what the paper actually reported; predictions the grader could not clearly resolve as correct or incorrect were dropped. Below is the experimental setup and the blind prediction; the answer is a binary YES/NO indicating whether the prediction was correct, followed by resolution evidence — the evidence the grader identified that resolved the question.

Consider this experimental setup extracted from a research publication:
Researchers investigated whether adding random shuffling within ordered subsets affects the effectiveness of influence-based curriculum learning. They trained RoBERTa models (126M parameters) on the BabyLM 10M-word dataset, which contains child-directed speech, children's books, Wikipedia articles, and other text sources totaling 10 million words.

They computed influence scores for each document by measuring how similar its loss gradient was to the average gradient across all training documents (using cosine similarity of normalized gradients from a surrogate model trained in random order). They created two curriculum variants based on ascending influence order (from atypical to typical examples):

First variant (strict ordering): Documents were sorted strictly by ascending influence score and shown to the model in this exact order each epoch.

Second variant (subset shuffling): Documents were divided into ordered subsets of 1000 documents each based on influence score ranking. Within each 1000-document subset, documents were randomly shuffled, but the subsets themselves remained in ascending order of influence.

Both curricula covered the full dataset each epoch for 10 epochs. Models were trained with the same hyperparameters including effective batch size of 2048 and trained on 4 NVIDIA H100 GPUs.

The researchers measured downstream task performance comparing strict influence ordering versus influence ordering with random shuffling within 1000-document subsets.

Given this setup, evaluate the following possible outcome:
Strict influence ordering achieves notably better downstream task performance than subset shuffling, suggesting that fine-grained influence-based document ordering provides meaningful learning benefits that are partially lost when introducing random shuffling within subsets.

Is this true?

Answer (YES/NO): NO